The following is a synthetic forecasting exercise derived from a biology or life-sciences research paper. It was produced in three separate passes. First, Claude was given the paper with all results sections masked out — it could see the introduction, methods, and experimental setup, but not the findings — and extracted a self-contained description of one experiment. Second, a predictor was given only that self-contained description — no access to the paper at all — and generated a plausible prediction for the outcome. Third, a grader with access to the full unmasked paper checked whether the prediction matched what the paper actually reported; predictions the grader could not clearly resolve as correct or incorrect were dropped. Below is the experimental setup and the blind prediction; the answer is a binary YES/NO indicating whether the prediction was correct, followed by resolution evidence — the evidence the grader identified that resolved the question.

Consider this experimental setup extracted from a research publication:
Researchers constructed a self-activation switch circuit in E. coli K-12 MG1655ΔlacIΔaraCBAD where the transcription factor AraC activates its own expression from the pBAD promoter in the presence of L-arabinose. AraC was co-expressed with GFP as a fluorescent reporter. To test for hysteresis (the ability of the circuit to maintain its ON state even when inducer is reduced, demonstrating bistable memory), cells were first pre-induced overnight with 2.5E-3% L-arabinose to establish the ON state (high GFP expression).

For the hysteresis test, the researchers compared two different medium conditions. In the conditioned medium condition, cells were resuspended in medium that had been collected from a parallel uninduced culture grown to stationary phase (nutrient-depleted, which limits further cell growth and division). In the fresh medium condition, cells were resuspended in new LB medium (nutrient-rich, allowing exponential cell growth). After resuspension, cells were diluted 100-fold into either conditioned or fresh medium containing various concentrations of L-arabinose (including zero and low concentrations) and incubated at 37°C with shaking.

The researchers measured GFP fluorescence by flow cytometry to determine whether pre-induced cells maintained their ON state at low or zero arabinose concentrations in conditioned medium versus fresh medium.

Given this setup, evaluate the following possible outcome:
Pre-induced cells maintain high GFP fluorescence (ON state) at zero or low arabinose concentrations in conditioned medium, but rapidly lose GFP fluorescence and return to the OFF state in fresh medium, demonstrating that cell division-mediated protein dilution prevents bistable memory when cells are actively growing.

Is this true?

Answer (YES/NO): YES